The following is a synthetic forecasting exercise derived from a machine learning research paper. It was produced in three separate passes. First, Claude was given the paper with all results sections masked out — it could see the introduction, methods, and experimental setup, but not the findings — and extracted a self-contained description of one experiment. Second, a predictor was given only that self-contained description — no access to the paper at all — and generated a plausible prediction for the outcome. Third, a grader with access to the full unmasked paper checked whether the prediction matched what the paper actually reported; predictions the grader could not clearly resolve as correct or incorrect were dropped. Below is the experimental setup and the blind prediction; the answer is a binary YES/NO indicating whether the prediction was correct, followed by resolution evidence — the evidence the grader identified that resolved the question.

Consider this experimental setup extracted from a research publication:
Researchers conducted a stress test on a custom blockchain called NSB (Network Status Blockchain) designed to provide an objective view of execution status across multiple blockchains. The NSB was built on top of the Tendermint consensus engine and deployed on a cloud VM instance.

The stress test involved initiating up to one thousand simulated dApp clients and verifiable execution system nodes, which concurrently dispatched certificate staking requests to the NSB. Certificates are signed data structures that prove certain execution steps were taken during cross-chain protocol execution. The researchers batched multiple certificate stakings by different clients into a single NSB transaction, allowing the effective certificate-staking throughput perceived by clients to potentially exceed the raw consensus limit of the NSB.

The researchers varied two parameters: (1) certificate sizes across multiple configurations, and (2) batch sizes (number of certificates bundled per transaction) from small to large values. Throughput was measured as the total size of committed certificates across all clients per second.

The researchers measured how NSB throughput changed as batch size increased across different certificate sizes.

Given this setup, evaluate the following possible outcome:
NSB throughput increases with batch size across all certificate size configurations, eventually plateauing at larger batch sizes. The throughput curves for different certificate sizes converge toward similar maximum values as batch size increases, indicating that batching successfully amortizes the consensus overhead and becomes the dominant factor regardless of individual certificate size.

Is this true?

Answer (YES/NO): YES